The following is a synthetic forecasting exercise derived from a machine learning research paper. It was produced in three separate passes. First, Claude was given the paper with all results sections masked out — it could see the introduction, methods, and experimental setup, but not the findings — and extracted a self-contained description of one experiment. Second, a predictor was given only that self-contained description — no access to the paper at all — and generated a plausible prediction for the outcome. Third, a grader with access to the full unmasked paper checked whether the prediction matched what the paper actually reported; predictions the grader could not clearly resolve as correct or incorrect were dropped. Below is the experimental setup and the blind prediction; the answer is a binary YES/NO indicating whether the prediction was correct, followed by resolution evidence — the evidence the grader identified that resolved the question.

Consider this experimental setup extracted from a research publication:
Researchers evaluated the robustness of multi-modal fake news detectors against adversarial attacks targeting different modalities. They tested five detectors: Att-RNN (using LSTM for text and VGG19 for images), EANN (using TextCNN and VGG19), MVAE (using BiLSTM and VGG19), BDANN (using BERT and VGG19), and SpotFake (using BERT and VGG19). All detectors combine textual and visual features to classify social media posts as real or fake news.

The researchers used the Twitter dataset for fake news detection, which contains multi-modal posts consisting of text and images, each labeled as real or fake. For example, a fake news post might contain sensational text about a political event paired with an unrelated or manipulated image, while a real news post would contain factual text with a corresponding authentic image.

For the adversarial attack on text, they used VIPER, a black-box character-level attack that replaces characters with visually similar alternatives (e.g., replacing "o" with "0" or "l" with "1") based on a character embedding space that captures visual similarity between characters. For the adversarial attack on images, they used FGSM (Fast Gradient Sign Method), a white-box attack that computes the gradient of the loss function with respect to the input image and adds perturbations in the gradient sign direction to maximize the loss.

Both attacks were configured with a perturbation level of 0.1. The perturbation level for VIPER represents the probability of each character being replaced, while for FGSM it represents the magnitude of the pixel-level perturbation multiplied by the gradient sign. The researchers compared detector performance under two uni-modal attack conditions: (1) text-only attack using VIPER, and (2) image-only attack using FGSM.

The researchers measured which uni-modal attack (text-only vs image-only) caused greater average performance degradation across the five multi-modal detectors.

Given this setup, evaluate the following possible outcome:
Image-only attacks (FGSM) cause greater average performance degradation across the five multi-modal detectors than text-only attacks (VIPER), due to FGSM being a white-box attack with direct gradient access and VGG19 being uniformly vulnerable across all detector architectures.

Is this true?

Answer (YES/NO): YES